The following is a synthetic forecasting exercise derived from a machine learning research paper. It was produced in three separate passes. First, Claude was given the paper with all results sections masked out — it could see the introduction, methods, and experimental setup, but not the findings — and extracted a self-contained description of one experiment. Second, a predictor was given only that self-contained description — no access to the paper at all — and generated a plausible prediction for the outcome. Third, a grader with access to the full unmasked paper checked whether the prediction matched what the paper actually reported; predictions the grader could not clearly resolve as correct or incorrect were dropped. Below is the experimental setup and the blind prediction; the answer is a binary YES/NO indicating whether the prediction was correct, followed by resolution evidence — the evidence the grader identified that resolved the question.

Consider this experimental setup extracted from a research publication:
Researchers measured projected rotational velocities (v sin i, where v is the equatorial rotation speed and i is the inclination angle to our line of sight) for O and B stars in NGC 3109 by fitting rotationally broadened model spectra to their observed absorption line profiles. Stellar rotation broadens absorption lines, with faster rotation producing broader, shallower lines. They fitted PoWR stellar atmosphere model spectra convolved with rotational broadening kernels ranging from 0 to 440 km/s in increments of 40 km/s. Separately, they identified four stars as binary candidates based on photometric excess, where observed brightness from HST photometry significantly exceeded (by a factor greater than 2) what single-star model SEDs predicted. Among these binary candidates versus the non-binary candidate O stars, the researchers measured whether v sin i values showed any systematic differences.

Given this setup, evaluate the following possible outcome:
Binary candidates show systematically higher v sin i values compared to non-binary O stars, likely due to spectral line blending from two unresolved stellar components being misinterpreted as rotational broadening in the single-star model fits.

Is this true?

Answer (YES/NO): YES